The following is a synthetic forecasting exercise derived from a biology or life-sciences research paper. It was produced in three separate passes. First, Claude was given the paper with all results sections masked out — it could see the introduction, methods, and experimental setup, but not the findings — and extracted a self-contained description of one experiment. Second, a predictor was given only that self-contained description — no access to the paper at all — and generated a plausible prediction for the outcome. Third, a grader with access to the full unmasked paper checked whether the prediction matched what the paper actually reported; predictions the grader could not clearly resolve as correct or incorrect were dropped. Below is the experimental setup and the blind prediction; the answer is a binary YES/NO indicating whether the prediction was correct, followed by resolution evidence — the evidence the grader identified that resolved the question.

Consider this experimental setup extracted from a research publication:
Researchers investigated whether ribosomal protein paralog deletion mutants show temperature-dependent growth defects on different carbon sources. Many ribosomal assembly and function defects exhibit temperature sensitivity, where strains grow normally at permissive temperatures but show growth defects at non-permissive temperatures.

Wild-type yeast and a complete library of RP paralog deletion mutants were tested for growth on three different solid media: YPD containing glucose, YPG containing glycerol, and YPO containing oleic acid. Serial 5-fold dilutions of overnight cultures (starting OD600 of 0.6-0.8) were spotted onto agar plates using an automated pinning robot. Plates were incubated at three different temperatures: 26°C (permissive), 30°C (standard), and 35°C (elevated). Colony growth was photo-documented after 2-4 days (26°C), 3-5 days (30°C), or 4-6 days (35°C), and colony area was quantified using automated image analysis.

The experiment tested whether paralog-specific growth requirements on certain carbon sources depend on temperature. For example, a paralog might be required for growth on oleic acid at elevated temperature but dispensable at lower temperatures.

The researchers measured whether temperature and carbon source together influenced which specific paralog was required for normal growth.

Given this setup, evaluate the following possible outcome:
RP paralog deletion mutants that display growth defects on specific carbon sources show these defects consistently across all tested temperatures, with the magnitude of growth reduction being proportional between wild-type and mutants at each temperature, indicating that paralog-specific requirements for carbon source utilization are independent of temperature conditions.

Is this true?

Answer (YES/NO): NO